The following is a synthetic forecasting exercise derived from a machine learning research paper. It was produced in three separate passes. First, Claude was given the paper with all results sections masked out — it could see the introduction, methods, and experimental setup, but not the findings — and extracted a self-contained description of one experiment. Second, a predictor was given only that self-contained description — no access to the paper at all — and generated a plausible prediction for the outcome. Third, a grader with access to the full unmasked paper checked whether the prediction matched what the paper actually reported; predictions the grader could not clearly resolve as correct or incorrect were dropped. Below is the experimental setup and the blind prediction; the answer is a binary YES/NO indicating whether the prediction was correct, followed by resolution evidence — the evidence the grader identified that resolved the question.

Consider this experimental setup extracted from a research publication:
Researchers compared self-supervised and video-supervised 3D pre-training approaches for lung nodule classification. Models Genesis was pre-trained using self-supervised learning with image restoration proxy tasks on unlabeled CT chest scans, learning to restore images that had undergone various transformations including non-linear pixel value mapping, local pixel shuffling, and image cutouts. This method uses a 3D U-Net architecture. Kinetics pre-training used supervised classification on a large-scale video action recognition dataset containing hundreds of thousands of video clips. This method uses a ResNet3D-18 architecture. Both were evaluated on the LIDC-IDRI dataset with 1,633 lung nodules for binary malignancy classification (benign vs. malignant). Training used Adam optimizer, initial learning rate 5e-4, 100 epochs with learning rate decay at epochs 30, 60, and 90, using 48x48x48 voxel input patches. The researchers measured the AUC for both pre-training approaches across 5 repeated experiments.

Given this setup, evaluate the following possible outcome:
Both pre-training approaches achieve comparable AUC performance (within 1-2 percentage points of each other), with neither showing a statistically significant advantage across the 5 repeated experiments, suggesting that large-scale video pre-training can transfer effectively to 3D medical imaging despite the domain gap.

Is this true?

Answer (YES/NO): YES